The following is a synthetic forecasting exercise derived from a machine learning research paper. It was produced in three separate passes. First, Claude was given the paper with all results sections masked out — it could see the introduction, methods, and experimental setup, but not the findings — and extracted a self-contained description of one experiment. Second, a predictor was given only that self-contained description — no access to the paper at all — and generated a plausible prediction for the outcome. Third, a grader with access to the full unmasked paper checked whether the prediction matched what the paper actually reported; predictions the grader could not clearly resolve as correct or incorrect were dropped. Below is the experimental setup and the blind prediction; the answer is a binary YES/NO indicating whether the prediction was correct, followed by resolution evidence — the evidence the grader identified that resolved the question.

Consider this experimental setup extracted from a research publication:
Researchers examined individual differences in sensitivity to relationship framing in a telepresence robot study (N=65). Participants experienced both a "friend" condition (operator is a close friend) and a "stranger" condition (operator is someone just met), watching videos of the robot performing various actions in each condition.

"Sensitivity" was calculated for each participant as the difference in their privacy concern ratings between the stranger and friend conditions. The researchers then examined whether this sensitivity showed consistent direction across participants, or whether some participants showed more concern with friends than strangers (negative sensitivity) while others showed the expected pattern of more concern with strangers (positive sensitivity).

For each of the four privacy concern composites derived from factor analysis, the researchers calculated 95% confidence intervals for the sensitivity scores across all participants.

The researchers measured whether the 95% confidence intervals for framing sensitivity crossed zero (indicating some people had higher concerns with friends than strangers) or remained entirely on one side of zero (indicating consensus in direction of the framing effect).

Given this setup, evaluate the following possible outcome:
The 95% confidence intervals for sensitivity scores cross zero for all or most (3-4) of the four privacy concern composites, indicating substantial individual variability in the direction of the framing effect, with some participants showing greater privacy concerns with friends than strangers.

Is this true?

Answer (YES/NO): NO